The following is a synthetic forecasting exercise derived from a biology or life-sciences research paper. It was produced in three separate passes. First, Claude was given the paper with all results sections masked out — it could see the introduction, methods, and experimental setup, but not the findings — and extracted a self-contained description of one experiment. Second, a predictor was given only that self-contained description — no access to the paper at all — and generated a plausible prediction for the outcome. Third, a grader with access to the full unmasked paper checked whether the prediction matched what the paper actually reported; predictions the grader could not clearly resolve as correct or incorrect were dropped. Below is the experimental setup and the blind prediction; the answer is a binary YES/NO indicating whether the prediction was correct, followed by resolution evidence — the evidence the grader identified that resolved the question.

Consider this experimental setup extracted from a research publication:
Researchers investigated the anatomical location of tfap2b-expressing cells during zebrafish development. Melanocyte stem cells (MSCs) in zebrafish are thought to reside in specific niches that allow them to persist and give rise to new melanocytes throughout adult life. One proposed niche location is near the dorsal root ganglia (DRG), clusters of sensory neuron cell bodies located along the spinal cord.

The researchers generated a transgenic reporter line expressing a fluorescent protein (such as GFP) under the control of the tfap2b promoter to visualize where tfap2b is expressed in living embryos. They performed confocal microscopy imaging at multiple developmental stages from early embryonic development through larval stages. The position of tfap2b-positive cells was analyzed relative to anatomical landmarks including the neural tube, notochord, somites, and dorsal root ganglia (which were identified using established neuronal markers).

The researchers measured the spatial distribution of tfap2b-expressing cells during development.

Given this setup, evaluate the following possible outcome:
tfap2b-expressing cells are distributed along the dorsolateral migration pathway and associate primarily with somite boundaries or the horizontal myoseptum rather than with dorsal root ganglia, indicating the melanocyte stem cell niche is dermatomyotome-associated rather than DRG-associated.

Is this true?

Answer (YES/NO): NO